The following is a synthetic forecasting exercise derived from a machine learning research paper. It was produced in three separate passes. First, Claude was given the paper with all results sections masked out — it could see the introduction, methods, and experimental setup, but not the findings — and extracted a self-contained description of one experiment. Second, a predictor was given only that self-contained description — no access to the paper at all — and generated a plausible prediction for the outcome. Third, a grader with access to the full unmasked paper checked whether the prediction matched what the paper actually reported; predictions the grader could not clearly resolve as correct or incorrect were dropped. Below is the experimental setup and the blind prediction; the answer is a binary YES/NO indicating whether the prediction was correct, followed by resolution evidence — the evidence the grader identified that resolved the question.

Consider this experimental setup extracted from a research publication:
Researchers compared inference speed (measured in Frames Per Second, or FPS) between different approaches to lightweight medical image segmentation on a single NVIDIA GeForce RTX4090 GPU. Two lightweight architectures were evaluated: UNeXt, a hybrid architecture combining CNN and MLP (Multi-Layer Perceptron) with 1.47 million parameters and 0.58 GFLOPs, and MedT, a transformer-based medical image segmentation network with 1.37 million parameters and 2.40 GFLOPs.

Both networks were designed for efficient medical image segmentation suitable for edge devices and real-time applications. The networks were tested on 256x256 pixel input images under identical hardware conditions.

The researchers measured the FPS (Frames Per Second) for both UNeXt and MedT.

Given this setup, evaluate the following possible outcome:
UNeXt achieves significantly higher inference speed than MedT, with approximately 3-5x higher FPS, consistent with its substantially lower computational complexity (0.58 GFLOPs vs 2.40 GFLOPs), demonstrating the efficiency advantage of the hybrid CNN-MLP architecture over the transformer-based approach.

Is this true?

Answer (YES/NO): NO